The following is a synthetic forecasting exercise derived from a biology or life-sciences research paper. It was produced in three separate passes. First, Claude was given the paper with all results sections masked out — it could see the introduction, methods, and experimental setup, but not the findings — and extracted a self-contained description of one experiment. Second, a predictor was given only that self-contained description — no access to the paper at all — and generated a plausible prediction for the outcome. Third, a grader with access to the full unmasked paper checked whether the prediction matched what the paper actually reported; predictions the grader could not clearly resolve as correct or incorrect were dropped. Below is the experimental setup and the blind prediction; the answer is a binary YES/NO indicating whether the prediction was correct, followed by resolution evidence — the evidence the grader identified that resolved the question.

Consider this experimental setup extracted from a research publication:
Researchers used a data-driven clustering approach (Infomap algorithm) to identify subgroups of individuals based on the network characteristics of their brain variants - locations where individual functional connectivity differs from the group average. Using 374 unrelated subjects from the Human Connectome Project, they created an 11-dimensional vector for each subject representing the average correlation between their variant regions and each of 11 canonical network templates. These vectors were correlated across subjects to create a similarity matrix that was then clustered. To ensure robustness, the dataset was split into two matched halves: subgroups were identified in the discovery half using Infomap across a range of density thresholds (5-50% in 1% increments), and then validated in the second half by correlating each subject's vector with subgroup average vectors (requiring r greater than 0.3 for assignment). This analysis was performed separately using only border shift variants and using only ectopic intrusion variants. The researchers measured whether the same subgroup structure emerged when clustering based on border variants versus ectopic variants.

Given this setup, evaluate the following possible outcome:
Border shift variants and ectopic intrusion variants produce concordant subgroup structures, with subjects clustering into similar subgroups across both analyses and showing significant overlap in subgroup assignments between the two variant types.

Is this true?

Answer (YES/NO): NO